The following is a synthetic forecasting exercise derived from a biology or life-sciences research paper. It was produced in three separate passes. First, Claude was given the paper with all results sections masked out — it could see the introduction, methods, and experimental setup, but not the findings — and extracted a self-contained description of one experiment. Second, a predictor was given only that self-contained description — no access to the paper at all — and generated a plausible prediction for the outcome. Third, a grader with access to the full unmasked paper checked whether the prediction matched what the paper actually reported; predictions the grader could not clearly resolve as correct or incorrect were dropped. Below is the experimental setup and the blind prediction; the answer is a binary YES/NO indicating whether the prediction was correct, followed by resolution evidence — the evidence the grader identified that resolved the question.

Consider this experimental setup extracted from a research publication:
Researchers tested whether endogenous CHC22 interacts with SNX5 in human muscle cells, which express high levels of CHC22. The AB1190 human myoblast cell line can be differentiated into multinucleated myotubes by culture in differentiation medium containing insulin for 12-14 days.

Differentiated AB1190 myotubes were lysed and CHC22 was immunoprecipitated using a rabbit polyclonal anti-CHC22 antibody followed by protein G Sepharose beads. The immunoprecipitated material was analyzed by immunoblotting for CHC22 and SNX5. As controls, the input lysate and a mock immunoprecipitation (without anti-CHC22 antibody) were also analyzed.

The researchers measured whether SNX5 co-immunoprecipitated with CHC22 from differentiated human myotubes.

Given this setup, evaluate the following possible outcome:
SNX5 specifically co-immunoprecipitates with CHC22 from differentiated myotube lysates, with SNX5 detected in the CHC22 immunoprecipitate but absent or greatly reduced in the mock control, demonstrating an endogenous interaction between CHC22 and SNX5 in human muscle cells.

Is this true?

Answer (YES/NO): YES